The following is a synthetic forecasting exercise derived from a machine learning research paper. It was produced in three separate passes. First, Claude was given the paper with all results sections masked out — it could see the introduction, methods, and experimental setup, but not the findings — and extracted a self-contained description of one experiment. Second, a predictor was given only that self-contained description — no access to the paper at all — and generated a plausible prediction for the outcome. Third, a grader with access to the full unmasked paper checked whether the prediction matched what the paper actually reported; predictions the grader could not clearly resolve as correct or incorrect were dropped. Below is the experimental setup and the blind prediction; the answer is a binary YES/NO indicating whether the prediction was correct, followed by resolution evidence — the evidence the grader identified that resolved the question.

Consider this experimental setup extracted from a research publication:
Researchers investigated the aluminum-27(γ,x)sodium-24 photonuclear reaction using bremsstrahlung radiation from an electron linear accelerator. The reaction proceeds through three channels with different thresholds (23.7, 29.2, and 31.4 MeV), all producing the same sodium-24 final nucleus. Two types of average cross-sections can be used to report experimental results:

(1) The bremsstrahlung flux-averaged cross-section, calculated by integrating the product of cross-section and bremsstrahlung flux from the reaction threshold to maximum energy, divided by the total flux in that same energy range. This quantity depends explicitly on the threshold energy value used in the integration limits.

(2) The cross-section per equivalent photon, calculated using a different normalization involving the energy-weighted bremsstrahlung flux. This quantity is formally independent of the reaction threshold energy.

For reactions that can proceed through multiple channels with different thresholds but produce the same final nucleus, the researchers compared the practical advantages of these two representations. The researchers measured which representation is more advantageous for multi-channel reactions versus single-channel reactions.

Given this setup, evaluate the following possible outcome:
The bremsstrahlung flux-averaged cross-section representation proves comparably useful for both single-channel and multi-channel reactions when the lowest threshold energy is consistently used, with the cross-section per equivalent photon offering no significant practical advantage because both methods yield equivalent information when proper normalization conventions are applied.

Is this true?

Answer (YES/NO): NO